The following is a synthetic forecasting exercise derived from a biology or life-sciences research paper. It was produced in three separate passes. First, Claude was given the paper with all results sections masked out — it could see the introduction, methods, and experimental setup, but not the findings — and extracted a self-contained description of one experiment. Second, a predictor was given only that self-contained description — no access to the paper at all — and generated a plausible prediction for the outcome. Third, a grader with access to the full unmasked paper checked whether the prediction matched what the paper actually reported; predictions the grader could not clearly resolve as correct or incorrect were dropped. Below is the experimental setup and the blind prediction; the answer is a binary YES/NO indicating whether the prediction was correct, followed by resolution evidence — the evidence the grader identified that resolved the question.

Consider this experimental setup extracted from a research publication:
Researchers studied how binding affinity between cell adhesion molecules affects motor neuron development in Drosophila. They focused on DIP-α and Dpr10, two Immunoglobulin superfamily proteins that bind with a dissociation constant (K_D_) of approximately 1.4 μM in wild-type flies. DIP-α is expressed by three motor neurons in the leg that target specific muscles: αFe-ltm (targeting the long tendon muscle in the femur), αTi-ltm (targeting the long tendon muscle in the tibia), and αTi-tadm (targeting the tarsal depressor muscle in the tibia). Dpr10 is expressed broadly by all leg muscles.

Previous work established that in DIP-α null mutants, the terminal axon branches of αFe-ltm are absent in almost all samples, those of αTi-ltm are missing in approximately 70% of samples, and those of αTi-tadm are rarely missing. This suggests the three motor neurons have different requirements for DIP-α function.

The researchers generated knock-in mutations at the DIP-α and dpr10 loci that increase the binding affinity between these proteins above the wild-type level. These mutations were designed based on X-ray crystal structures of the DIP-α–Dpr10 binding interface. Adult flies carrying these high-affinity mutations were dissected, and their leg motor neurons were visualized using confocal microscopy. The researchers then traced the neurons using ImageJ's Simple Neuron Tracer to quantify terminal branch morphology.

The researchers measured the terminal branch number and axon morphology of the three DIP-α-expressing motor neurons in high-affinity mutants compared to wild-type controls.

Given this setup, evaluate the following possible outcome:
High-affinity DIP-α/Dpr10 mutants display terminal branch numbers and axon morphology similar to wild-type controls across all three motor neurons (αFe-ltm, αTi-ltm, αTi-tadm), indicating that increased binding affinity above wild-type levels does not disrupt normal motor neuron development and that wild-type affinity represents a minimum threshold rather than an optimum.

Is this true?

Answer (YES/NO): NO